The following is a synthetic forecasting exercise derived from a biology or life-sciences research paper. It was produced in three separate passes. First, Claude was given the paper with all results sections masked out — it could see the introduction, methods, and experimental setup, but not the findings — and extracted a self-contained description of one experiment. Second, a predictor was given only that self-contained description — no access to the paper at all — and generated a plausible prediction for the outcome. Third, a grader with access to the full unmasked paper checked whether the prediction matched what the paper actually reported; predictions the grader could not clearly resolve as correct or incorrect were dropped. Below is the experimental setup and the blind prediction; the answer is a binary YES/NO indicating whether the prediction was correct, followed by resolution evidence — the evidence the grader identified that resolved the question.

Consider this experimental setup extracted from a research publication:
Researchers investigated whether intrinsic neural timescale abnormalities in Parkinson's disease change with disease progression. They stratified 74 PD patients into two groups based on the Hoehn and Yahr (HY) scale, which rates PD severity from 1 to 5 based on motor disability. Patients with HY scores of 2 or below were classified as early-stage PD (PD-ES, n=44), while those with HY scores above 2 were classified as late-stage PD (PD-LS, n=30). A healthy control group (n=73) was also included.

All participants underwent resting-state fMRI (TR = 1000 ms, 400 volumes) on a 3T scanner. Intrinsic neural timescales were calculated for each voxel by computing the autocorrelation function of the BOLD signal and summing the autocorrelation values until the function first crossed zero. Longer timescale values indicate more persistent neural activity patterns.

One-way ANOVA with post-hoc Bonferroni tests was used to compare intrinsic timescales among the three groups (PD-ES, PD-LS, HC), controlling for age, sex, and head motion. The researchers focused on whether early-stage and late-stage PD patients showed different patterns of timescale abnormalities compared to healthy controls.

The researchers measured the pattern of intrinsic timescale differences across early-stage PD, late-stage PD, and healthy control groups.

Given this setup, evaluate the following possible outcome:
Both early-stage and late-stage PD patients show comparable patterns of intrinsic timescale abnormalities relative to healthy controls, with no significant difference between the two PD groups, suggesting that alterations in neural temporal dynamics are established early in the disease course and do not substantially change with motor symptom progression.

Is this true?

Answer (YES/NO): NO